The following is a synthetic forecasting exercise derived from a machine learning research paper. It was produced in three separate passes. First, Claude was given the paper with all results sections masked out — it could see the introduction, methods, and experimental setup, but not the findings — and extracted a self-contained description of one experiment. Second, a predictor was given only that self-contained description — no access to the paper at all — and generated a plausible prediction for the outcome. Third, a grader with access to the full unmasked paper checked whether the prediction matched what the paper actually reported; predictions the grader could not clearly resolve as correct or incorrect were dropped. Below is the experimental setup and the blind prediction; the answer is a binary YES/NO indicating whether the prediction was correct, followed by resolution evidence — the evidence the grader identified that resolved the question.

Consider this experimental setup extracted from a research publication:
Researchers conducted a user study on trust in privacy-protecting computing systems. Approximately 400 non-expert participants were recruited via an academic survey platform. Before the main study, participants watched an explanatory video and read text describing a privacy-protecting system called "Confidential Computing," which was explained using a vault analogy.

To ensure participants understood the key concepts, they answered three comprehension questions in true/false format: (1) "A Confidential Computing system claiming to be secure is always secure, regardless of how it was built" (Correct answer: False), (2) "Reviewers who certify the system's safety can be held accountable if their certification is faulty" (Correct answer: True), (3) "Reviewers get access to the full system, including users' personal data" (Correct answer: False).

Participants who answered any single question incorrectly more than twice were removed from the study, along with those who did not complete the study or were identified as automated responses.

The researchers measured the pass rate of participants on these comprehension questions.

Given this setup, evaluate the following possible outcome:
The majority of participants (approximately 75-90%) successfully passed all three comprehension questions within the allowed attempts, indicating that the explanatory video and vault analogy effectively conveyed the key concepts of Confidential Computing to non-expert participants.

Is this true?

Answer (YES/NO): NO